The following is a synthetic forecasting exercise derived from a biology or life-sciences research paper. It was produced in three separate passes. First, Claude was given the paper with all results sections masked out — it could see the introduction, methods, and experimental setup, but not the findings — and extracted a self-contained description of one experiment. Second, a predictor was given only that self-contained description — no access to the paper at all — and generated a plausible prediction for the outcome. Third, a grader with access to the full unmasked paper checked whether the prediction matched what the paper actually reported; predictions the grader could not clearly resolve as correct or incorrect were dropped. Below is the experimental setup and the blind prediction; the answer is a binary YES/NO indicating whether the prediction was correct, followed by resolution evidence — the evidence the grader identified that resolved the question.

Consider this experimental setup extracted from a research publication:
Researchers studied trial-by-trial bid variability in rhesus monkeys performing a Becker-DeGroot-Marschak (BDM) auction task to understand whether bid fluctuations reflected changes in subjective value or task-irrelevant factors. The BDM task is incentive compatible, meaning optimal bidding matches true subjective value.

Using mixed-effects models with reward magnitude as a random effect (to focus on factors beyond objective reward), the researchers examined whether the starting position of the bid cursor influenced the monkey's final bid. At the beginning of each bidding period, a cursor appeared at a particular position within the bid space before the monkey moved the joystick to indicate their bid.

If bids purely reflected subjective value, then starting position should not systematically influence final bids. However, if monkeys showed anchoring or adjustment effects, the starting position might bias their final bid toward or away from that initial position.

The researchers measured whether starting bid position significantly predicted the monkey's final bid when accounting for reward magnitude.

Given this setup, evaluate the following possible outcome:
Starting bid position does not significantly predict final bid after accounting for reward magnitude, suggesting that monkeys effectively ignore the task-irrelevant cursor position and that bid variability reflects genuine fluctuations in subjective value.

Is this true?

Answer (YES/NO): NO